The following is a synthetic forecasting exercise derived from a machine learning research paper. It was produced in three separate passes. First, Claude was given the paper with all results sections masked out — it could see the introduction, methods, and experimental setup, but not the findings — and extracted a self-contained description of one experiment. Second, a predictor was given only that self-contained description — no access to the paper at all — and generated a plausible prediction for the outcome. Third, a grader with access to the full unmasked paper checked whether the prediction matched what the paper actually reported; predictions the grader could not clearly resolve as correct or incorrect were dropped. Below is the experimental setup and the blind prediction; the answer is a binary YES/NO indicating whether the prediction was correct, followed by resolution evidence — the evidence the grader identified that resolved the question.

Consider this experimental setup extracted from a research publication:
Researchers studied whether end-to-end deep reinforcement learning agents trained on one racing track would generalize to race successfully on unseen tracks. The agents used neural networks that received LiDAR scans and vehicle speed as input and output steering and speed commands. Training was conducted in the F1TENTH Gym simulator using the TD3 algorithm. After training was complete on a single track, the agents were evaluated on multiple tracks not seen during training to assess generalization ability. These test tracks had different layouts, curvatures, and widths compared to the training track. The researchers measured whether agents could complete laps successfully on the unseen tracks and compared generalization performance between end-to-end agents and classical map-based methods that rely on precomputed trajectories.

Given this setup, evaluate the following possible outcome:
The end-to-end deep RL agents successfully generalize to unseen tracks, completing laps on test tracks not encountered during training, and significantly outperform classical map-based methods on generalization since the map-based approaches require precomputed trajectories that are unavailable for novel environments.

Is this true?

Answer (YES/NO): NO